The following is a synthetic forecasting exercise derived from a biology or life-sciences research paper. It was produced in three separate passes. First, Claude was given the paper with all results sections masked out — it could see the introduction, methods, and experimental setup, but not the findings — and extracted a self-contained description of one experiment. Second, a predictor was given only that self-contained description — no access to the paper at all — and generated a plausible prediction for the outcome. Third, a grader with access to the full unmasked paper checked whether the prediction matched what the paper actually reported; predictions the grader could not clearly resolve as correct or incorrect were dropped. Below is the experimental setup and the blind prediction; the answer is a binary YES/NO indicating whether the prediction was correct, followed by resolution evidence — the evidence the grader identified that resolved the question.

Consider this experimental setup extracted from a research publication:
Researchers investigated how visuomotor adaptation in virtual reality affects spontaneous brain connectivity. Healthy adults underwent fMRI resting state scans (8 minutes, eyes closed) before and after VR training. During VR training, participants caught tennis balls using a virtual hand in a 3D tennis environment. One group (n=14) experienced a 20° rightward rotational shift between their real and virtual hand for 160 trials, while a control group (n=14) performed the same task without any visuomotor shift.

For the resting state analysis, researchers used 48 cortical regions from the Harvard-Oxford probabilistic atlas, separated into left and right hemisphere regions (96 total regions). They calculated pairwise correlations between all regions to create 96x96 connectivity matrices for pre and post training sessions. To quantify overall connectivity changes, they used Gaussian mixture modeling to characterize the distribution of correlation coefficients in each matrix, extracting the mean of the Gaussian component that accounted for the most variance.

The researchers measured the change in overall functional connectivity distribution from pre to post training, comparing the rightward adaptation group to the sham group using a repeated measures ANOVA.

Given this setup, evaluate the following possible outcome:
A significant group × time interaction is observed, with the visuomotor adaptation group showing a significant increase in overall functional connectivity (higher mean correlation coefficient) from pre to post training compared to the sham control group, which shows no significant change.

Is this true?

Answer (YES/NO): NO